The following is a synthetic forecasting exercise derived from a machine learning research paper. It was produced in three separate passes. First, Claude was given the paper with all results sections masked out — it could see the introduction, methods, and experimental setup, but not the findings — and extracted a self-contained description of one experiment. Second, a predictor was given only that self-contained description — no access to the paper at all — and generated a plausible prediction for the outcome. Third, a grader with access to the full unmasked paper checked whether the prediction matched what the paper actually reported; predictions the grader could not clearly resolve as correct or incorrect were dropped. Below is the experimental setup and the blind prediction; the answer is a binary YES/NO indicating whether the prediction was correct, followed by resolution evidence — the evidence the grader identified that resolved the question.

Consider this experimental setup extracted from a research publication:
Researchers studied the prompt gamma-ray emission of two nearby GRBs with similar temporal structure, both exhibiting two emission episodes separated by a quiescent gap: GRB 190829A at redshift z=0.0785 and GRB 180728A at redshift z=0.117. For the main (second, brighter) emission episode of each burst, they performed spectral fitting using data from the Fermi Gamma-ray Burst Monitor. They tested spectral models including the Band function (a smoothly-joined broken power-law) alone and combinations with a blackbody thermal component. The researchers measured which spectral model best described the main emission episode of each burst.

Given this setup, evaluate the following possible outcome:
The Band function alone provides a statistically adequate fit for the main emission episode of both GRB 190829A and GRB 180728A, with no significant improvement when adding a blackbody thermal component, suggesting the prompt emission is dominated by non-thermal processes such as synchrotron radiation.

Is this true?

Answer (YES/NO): NO